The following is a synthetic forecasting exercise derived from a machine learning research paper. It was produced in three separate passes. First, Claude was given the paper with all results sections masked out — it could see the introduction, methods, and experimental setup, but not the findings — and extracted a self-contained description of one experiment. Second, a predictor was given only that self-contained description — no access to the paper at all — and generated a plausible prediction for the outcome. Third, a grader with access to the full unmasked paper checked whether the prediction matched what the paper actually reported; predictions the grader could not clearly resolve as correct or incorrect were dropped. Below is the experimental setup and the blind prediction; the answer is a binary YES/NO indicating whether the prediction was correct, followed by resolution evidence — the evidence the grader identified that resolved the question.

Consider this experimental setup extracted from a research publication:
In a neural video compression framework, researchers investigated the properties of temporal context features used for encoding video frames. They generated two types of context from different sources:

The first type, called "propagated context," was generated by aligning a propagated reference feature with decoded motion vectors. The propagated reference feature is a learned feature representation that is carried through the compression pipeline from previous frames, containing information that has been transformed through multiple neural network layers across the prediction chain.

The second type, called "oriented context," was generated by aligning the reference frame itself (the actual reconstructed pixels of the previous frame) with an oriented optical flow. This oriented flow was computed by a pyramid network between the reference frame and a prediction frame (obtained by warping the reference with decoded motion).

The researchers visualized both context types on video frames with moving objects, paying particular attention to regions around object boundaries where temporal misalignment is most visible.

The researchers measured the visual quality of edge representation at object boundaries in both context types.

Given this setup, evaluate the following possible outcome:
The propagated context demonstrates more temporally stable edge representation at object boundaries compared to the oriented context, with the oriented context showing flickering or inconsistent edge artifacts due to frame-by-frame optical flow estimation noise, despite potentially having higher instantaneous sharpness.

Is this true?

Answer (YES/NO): NO